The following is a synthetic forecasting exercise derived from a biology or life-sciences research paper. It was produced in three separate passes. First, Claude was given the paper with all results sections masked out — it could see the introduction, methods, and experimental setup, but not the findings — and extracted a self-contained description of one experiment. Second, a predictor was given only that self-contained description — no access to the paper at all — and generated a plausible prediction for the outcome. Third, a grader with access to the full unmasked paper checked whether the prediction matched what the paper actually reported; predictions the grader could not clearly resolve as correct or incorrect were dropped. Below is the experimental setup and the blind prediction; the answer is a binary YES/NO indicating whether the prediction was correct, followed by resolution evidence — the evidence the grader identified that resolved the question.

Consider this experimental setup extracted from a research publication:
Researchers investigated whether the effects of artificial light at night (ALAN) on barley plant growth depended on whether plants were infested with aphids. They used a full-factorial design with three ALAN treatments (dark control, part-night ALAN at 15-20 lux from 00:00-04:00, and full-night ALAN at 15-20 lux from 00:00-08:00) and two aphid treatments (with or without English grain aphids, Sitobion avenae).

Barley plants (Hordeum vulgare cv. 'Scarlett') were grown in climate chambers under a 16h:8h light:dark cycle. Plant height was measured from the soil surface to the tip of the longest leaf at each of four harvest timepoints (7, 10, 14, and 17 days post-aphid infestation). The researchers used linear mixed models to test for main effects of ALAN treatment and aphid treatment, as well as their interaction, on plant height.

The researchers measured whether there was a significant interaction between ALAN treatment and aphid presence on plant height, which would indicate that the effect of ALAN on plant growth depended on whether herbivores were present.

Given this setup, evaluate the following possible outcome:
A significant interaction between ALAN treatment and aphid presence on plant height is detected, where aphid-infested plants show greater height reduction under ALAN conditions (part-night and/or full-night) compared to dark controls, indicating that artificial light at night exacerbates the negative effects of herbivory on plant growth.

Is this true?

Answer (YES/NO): NO